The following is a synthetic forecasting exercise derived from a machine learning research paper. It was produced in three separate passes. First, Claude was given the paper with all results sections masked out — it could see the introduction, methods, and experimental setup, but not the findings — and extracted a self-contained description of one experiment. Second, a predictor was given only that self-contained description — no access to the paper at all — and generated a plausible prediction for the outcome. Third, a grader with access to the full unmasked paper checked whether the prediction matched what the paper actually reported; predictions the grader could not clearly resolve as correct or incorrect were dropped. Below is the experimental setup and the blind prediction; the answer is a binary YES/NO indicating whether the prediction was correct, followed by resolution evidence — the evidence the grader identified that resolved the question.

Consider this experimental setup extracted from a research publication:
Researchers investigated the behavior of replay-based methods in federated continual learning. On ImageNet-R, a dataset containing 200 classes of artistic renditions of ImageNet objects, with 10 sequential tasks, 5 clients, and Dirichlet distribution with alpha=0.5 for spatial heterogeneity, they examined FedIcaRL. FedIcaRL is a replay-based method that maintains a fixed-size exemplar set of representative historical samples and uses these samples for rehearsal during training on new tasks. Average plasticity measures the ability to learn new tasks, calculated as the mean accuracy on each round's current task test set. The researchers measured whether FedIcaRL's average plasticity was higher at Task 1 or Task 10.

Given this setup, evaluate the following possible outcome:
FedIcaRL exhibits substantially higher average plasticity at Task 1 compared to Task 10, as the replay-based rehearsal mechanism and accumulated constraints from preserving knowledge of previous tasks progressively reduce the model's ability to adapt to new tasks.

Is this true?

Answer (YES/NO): YES